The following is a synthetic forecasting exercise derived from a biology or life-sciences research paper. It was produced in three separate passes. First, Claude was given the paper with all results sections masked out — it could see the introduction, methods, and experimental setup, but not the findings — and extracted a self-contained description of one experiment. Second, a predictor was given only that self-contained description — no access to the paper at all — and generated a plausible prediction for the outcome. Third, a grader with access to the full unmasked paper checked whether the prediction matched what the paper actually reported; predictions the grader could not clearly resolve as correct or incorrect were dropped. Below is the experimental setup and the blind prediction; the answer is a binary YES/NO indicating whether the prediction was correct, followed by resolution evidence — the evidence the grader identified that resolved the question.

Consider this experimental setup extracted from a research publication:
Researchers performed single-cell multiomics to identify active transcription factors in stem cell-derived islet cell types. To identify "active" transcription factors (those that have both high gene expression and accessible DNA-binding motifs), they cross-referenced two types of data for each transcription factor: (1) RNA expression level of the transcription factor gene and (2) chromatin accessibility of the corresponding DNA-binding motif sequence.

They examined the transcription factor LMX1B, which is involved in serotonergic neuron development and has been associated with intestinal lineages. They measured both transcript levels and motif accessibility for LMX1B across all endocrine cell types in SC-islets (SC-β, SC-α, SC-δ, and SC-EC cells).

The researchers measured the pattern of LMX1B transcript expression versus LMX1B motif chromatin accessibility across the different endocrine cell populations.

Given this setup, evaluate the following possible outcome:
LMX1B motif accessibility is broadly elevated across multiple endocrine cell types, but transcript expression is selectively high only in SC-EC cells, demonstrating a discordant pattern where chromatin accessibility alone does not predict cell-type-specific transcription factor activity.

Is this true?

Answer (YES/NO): NO